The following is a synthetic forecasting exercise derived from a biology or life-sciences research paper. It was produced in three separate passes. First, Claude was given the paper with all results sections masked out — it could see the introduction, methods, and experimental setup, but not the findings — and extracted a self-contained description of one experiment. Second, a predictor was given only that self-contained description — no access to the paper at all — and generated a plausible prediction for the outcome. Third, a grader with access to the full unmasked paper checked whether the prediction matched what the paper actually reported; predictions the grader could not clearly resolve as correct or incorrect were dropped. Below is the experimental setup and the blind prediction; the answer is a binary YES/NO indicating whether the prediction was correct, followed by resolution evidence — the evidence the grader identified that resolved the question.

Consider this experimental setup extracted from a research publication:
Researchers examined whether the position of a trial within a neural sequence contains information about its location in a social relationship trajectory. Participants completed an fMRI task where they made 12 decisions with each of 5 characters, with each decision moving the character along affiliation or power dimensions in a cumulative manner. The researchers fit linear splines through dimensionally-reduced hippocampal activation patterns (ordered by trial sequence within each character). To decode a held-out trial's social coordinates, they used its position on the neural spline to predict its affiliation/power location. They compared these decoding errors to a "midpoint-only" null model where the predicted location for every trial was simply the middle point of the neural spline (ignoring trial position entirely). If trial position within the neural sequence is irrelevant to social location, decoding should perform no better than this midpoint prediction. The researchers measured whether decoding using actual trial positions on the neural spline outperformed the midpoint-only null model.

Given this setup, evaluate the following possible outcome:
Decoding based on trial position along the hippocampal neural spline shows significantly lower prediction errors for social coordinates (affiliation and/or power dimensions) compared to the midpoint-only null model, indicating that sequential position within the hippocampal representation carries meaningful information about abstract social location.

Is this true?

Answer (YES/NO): YES